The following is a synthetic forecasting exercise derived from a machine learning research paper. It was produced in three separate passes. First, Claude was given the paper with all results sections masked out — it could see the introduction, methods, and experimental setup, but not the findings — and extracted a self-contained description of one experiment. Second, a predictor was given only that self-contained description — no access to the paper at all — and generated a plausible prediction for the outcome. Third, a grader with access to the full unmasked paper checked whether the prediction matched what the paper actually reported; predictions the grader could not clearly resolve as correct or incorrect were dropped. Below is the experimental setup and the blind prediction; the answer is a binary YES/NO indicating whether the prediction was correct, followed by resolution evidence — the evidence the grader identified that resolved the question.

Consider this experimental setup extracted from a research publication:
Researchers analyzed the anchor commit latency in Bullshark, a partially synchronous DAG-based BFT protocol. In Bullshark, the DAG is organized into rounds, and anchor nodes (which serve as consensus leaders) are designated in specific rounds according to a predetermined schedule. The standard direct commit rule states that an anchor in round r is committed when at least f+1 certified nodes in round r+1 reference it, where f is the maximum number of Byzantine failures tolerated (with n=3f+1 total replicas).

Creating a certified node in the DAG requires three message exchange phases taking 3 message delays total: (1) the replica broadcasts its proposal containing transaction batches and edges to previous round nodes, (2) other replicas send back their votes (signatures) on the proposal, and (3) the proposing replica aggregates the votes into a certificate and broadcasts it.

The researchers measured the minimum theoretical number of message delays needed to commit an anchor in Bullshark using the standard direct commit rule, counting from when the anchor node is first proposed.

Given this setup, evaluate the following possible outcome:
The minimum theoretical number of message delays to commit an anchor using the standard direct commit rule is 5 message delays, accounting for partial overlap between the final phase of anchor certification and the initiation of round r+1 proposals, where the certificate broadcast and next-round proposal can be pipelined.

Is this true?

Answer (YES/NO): NO